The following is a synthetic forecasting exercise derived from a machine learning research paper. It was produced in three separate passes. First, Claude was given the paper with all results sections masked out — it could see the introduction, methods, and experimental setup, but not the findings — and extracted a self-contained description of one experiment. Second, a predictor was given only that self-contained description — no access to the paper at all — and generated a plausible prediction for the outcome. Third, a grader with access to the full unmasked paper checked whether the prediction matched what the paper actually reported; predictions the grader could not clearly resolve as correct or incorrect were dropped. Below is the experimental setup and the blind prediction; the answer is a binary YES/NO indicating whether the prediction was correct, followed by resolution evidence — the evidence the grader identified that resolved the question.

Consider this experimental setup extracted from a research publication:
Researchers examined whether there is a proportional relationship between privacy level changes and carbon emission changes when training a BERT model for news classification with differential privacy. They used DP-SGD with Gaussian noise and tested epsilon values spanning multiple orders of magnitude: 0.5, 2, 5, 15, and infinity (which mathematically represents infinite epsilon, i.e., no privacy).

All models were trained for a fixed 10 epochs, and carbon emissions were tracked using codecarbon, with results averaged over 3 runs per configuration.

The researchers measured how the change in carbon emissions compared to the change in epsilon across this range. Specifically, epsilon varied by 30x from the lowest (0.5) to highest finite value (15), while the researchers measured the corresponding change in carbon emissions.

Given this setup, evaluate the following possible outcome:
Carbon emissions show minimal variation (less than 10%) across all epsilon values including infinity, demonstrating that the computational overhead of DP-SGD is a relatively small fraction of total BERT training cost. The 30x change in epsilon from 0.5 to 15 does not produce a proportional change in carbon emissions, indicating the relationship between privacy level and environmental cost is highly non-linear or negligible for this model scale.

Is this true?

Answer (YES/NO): YES